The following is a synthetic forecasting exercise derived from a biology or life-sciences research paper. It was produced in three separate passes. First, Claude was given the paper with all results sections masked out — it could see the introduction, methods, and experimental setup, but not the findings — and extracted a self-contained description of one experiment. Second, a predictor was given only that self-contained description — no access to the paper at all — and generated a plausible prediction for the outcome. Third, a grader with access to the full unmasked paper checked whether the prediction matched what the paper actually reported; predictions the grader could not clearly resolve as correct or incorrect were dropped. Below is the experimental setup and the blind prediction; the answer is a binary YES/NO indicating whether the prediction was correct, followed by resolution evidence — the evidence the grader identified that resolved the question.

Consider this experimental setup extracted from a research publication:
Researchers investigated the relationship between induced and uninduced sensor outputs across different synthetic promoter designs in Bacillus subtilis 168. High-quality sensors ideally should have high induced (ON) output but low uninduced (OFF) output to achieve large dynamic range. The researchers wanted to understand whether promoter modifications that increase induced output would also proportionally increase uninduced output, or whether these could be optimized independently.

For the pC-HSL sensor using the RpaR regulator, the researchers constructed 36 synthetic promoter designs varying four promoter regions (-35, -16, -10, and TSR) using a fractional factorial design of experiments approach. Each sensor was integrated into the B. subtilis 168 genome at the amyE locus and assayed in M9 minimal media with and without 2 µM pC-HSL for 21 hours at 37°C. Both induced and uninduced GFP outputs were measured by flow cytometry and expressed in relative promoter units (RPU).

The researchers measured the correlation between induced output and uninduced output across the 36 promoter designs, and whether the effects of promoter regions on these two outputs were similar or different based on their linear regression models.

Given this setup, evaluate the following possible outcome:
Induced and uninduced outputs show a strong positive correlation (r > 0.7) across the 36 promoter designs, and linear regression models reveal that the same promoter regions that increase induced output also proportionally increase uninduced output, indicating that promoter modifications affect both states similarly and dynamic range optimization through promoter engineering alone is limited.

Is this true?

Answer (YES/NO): NO